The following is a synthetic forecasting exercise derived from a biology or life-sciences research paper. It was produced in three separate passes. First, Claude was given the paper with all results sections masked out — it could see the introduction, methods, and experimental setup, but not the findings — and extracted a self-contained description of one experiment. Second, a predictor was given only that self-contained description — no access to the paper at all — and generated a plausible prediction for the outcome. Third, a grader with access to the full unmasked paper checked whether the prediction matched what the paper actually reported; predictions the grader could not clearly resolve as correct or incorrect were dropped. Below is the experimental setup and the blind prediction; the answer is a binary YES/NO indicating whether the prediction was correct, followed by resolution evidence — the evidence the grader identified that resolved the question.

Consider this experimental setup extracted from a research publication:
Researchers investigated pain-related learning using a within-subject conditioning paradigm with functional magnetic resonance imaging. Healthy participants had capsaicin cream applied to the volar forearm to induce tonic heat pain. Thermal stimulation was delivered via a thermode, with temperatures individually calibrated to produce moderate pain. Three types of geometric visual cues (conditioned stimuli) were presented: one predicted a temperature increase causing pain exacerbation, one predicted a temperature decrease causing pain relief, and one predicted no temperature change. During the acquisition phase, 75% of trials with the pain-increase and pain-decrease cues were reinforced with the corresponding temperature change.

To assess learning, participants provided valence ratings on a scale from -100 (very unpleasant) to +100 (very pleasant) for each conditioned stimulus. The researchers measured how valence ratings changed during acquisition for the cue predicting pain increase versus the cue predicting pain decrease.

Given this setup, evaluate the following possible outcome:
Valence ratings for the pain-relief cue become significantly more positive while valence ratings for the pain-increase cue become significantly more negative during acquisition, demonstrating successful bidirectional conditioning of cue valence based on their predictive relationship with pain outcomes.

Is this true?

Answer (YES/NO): YES